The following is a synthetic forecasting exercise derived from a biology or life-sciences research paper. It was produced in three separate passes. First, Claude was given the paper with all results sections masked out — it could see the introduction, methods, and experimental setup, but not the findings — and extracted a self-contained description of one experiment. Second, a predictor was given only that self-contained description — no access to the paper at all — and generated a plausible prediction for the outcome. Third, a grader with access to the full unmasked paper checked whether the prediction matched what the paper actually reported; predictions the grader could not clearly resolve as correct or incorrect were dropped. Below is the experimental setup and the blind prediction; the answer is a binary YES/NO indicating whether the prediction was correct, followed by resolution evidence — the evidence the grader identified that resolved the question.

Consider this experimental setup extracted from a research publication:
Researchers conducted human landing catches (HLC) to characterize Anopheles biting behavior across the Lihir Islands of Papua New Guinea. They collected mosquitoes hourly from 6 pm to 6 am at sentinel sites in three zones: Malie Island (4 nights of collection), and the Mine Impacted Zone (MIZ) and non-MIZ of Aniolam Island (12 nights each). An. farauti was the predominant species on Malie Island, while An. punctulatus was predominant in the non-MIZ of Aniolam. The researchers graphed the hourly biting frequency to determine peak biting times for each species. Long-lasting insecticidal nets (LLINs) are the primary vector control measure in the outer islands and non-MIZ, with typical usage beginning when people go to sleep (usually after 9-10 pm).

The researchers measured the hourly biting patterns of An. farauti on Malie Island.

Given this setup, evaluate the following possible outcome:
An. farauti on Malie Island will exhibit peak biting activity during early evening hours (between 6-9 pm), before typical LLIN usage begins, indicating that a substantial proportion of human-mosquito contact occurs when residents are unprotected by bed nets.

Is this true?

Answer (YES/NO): YES